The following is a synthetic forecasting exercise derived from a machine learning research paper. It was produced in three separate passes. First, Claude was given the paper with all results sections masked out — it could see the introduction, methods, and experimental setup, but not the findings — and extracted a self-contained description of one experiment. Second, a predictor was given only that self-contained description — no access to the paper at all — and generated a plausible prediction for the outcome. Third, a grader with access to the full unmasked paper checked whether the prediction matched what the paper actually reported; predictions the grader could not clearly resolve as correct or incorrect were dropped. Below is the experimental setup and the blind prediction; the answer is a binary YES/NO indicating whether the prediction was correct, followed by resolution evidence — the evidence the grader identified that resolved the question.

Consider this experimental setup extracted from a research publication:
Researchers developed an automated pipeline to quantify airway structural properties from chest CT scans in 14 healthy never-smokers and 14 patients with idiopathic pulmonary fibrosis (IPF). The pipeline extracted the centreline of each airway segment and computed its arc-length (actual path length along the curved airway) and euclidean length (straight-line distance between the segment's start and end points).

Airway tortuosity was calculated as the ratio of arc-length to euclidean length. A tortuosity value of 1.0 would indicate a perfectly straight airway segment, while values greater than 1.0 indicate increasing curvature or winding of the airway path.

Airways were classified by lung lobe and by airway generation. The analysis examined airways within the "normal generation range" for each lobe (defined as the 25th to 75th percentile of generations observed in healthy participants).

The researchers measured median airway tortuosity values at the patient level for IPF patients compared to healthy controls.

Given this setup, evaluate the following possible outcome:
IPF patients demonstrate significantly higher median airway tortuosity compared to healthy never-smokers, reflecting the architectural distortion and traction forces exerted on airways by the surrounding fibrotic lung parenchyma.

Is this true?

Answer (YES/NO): YES